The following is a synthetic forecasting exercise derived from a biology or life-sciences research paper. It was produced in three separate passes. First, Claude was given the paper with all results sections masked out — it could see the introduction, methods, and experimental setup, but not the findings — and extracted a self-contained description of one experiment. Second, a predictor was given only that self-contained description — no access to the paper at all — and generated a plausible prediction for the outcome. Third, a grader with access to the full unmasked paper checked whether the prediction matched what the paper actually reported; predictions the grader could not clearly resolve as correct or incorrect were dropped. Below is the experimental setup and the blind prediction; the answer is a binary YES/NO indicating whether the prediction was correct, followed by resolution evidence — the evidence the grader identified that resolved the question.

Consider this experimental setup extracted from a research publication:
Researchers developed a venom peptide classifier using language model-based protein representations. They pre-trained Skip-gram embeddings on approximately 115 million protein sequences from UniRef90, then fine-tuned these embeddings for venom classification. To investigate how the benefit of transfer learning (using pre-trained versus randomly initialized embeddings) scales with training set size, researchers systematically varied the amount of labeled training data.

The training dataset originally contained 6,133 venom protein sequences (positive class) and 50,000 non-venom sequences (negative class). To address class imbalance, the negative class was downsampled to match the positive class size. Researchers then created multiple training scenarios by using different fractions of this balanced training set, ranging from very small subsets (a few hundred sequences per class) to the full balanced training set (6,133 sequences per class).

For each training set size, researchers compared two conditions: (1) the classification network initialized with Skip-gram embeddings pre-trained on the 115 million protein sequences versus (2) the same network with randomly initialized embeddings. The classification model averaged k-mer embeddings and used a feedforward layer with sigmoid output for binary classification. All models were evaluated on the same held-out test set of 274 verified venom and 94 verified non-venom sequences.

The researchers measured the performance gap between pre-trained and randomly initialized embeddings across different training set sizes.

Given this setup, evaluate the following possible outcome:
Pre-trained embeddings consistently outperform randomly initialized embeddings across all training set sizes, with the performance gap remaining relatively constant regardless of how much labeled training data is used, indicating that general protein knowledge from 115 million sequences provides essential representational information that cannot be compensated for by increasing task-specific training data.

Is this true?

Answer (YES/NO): NO